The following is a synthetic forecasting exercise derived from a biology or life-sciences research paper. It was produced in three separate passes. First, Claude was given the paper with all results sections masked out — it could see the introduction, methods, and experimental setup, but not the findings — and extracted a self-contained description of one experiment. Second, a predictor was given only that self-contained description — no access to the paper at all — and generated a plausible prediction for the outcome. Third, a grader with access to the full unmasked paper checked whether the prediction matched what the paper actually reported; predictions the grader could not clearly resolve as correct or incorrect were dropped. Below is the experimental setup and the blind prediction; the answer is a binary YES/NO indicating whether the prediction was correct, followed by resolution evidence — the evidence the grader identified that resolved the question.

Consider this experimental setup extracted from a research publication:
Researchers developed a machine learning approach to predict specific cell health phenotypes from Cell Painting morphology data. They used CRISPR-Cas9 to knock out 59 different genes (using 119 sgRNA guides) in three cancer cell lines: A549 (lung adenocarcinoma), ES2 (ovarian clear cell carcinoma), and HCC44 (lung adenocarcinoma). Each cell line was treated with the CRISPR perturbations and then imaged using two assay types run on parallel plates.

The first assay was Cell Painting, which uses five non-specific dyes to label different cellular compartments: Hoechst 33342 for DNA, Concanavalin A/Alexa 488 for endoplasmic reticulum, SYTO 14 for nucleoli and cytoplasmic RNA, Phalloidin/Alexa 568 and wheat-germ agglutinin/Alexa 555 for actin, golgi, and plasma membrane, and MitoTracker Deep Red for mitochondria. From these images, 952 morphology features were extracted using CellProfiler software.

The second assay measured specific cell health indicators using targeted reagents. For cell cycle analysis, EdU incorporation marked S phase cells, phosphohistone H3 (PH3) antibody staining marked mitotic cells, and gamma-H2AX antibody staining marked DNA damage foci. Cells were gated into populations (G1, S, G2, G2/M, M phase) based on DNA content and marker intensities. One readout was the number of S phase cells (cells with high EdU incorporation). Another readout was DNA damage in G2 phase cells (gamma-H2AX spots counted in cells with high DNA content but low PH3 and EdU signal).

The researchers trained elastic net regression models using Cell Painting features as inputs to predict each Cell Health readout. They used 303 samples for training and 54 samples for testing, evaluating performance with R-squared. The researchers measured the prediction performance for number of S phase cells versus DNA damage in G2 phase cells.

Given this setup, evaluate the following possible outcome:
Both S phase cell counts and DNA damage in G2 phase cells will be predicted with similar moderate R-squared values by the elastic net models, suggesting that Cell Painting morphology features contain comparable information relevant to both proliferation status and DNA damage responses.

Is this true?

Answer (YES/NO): NO